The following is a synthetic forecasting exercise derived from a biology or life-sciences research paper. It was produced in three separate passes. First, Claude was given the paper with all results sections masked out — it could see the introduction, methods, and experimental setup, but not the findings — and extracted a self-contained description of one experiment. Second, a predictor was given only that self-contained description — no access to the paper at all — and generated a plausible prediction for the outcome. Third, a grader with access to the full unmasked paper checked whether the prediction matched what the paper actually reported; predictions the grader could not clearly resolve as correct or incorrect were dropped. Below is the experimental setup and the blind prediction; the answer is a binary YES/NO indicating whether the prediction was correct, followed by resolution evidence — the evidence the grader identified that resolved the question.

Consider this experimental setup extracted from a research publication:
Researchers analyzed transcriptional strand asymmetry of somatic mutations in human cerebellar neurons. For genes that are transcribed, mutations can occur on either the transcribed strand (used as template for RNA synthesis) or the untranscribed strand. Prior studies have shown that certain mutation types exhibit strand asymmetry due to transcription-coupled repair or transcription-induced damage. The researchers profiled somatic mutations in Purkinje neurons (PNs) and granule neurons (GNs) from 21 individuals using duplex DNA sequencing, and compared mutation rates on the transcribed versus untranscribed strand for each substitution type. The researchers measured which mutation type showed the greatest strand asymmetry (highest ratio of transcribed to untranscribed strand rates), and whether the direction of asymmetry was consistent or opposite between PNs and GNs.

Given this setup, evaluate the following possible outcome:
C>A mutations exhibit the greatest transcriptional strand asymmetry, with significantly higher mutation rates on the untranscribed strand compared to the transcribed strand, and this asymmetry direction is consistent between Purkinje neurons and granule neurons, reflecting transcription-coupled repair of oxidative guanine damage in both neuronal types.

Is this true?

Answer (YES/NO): NO